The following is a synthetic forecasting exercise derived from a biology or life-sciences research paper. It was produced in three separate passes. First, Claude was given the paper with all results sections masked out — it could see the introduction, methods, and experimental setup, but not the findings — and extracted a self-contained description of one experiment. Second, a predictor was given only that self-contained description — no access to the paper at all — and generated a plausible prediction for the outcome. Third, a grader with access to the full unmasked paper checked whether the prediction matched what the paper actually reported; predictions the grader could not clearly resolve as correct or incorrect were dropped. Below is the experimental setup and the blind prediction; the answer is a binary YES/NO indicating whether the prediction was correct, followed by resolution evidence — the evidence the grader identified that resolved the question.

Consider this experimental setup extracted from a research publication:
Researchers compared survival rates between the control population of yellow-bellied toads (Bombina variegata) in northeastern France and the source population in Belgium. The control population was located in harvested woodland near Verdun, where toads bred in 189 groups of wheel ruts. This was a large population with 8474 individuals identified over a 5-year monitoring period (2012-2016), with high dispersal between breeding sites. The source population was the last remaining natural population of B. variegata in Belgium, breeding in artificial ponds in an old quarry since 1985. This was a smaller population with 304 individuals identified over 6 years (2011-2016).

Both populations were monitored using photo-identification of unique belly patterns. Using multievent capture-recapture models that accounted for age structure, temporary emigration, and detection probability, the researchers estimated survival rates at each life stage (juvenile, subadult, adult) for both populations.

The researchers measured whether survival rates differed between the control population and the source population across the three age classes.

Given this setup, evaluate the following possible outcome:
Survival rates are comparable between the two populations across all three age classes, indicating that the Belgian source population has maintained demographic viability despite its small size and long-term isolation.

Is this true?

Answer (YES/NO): YES